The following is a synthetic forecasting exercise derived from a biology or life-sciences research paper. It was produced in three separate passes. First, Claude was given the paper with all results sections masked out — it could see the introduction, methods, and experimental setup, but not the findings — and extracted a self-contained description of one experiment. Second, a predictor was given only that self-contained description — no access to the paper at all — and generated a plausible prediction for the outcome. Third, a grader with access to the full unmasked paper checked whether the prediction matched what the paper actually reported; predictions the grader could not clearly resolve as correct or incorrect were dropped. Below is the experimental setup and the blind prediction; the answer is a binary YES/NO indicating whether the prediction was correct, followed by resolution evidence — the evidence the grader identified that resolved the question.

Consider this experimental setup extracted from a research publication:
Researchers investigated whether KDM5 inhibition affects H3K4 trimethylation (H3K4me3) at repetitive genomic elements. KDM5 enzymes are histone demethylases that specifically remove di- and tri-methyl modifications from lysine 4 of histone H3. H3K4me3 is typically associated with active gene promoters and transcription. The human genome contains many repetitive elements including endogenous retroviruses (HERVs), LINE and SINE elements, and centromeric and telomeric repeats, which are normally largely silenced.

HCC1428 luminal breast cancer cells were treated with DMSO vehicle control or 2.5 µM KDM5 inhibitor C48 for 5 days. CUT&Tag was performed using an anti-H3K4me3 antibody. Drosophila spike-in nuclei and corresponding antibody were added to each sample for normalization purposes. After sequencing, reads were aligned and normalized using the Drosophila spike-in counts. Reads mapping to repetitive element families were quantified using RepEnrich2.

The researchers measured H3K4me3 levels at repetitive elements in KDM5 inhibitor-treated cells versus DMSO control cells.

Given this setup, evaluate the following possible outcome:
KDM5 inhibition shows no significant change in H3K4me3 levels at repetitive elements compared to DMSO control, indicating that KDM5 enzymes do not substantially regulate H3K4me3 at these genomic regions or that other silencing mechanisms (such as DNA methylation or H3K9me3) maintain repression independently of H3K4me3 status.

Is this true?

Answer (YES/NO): NO